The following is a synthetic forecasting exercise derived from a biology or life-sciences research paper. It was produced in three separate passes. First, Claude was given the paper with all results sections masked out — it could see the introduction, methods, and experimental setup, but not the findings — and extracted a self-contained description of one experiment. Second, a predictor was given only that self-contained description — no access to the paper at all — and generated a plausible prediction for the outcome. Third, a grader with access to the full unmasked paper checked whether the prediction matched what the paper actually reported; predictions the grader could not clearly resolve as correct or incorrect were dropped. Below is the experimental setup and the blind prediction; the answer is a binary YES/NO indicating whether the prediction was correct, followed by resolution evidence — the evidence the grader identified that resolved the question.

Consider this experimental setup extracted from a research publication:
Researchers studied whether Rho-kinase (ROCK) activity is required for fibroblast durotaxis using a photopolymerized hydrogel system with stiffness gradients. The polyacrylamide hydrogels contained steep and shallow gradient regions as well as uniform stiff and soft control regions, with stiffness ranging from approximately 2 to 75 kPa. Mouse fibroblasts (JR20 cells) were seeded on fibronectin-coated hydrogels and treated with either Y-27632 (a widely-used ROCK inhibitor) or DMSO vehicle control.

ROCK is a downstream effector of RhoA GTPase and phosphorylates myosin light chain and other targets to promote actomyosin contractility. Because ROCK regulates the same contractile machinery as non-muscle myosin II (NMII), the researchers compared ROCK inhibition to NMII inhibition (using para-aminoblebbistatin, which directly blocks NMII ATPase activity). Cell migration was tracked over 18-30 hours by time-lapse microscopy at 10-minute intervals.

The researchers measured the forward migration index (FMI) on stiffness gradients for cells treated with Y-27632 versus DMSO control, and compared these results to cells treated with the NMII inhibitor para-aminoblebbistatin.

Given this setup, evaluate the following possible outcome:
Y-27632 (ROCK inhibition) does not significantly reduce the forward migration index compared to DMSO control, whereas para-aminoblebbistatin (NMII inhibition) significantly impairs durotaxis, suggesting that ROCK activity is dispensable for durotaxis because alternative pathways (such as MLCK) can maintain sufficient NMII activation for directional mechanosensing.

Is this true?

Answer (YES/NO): YES